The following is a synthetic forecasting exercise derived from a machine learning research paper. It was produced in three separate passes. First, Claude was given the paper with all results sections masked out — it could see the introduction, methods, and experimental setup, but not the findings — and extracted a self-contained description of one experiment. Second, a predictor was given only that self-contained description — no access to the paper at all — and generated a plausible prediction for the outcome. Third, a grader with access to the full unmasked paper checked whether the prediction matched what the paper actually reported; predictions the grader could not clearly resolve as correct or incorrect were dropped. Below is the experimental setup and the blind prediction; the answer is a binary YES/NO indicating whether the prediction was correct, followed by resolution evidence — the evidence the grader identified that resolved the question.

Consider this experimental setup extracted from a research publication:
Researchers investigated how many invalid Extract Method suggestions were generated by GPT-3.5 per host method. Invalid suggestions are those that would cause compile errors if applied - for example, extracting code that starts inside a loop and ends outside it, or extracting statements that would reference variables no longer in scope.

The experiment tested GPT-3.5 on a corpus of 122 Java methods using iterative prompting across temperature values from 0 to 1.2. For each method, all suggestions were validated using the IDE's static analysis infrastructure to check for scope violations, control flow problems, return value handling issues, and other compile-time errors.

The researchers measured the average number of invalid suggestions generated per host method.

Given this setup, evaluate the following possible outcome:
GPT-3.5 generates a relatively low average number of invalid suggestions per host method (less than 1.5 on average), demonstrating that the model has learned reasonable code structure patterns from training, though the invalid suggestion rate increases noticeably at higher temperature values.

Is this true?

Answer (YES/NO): NO